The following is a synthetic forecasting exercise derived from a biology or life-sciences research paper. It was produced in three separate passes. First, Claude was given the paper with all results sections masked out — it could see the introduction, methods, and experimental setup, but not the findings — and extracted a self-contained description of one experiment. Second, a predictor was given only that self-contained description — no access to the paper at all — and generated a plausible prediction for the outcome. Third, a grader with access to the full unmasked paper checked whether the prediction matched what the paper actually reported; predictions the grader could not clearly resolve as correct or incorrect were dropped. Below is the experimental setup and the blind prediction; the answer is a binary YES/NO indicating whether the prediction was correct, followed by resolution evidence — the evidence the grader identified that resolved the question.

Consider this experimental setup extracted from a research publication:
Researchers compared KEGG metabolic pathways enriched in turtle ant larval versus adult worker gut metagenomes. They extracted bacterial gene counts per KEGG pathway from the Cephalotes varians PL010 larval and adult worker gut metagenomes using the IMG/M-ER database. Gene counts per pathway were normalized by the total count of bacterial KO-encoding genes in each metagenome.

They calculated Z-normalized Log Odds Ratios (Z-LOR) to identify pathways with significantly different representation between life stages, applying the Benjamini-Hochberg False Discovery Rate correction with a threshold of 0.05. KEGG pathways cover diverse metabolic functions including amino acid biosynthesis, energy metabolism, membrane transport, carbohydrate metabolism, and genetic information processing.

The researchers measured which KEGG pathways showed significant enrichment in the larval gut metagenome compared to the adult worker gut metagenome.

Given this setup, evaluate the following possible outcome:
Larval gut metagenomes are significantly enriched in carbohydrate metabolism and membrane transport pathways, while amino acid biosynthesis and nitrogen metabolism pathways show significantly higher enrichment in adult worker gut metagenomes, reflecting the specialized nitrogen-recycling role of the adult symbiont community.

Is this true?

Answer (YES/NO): NO